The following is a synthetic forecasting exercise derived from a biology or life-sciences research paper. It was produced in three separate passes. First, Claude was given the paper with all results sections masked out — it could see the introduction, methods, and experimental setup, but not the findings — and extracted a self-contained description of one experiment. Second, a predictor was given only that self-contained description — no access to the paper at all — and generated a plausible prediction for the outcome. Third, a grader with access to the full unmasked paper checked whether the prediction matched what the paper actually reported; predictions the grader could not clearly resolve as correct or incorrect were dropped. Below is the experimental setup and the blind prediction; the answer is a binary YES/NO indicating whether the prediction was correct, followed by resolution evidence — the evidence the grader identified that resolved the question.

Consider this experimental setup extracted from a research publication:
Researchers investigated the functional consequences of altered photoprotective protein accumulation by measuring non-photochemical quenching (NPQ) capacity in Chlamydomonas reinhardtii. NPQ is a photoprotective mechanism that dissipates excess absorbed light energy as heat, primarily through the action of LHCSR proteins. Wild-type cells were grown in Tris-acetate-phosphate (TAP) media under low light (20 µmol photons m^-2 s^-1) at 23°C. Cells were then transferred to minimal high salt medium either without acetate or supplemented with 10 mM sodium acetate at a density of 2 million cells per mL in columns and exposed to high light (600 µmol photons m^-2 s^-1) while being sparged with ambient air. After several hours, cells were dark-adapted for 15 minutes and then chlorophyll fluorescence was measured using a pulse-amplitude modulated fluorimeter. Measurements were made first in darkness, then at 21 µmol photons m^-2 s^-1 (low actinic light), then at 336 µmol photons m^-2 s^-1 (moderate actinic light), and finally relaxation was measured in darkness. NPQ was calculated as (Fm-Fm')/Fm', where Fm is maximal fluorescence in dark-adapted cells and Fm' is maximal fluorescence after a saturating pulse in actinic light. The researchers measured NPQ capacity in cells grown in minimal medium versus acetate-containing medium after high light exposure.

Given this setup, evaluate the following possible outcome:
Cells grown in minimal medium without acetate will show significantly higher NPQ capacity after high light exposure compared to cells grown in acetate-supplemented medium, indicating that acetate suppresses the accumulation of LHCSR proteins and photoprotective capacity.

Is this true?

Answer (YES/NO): YES